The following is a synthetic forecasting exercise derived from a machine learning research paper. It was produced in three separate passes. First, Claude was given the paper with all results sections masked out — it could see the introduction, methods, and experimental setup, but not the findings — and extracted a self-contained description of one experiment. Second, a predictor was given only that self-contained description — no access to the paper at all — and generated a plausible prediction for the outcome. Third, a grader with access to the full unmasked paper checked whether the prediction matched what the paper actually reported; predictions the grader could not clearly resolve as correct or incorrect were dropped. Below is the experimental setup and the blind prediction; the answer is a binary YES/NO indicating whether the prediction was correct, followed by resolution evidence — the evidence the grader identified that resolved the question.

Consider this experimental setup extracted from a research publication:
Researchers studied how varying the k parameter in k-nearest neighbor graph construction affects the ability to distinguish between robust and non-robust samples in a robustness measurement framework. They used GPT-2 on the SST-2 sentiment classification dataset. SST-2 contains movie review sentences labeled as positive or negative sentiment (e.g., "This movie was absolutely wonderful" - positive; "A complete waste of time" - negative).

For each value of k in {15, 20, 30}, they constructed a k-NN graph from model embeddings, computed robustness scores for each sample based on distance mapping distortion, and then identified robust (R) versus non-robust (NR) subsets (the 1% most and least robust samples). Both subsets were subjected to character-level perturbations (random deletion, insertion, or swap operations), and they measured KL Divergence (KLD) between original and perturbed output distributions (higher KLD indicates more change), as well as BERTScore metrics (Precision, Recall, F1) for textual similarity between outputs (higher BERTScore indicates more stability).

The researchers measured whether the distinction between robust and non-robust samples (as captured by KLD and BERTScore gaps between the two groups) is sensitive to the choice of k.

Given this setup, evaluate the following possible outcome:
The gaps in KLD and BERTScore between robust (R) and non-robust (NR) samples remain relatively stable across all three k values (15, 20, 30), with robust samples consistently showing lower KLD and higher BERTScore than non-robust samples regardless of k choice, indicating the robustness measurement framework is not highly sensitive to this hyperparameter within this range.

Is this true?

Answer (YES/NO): YES